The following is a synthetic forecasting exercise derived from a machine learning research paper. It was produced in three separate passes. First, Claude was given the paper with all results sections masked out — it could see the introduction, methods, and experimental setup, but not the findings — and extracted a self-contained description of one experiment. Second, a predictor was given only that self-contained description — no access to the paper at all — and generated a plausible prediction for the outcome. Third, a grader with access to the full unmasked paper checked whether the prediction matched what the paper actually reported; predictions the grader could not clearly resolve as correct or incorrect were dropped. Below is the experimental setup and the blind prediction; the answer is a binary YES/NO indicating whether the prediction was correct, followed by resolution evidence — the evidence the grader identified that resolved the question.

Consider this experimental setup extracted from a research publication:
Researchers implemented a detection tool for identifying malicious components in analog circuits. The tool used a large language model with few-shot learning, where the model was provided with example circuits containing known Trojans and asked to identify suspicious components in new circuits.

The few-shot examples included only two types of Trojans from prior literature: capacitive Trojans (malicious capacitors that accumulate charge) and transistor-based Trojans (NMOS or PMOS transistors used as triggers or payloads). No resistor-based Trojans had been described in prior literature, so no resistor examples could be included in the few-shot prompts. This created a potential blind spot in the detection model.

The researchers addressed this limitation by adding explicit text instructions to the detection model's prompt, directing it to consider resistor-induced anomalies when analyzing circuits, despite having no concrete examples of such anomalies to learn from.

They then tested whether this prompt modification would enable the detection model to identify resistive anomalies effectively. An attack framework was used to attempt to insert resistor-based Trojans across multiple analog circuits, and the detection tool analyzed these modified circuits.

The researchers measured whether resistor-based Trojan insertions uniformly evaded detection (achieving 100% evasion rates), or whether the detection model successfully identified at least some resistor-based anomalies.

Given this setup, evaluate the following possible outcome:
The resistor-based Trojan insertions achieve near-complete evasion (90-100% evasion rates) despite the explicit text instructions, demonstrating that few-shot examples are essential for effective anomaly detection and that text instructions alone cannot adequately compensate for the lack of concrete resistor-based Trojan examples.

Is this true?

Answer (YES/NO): NO